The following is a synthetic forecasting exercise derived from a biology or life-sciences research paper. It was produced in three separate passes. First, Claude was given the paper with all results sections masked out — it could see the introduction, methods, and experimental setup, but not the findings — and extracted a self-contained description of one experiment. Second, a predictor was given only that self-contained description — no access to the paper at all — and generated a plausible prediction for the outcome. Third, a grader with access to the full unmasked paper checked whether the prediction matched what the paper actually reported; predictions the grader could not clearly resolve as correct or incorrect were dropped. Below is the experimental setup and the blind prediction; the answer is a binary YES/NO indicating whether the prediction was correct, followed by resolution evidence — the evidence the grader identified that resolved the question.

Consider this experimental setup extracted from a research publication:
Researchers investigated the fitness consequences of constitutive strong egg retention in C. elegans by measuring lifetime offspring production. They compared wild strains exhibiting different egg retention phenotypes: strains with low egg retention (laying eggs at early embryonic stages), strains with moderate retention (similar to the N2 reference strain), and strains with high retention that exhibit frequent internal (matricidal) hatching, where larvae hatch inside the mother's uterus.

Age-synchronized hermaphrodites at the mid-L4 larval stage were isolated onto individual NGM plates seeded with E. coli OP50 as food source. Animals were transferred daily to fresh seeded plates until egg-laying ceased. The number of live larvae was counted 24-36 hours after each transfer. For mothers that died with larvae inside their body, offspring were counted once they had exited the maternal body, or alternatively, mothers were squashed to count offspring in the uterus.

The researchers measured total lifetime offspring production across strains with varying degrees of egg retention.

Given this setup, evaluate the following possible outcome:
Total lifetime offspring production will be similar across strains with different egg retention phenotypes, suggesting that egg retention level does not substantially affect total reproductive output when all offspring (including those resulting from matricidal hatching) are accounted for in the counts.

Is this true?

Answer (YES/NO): NO